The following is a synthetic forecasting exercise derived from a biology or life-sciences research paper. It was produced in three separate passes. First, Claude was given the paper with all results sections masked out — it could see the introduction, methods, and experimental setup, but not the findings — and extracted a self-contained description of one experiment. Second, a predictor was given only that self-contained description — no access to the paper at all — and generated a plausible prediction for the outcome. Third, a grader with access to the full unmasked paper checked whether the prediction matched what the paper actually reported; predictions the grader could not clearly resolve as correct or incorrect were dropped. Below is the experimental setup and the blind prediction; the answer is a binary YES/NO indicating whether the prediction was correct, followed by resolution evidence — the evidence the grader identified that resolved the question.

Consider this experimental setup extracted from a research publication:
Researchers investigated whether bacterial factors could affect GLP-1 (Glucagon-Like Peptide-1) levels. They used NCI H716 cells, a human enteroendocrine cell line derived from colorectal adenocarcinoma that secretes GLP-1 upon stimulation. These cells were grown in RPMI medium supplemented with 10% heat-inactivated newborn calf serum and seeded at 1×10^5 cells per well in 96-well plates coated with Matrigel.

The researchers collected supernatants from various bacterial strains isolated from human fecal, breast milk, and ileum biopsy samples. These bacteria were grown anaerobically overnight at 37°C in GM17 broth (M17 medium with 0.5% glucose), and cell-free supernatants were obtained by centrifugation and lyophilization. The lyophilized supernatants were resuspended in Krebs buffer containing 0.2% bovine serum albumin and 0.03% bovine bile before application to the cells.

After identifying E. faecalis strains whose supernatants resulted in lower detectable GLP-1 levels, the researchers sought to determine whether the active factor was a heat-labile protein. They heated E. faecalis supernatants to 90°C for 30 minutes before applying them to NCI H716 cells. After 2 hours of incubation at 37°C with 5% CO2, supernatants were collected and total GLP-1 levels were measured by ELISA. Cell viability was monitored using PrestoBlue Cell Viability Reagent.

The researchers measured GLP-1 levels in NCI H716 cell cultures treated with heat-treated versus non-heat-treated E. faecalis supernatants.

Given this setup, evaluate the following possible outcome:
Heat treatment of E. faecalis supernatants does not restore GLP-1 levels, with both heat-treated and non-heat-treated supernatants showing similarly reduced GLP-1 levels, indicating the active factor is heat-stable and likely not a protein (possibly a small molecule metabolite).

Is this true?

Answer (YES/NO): NO